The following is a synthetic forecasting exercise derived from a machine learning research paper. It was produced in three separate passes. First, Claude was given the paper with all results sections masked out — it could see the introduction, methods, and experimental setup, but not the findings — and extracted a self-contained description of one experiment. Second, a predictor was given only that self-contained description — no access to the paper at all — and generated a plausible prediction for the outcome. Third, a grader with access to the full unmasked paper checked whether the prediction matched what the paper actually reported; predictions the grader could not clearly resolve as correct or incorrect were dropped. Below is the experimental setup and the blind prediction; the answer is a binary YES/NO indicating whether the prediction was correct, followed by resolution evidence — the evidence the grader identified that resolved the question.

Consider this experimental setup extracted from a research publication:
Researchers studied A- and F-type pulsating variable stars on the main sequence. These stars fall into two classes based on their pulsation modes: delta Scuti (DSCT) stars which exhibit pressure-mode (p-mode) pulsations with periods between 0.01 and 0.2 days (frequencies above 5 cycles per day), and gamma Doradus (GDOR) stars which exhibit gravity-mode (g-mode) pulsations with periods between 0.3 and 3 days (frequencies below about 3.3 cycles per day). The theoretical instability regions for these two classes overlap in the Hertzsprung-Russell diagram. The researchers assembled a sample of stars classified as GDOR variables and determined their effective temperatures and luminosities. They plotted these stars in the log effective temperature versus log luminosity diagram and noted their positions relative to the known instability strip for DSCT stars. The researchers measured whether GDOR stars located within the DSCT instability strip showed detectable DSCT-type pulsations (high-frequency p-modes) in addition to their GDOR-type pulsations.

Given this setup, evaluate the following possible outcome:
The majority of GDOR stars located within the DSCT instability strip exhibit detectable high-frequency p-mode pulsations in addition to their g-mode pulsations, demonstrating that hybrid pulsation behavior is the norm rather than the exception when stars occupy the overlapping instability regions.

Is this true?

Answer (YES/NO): NO